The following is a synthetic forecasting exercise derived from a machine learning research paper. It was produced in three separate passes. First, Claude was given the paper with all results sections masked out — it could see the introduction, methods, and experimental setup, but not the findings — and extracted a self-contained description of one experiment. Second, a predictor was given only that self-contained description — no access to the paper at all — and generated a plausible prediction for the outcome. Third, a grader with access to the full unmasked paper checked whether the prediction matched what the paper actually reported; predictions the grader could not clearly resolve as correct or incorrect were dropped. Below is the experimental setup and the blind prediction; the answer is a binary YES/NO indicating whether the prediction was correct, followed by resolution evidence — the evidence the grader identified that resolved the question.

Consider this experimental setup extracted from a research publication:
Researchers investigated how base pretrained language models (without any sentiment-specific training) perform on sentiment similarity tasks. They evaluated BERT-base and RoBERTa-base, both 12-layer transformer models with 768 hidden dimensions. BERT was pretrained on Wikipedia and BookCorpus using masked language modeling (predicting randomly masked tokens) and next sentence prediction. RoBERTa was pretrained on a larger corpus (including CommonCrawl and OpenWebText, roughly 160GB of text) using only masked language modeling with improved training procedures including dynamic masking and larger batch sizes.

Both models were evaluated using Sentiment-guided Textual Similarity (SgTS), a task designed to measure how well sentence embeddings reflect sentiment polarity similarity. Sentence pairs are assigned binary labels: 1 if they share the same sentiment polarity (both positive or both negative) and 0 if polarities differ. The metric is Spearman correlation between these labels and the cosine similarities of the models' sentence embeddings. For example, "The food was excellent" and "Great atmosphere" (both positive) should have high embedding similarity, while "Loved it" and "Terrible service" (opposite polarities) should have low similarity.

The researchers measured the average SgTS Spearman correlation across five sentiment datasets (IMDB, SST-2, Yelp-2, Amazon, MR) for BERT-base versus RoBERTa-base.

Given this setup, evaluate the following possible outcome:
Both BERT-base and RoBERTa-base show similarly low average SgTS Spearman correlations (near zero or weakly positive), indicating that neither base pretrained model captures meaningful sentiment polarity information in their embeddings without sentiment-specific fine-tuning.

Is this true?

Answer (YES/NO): YES